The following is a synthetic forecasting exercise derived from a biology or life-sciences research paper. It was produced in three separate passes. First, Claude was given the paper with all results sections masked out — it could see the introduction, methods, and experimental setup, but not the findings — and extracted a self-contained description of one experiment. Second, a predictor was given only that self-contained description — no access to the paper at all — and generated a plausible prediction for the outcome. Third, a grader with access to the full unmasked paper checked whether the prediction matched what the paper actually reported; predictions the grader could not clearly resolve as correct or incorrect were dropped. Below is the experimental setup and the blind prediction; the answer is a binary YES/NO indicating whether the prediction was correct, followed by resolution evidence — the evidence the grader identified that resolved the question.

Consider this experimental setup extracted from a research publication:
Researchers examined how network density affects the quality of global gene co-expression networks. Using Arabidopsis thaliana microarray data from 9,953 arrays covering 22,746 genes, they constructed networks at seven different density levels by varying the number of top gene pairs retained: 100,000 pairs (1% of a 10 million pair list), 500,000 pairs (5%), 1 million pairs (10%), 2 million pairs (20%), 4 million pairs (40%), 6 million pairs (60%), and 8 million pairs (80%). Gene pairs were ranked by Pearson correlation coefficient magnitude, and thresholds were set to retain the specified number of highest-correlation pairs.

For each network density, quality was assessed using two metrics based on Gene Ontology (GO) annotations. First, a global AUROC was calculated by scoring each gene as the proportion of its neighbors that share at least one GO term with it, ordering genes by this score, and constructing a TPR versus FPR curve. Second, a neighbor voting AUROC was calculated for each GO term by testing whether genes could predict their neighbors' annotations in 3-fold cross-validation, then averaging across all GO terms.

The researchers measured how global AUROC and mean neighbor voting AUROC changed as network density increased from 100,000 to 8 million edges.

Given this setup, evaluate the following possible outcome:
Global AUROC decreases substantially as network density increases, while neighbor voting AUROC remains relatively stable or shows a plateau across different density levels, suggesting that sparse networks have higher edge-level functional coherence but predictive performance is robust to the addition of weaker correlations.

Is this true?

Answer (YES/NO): NO